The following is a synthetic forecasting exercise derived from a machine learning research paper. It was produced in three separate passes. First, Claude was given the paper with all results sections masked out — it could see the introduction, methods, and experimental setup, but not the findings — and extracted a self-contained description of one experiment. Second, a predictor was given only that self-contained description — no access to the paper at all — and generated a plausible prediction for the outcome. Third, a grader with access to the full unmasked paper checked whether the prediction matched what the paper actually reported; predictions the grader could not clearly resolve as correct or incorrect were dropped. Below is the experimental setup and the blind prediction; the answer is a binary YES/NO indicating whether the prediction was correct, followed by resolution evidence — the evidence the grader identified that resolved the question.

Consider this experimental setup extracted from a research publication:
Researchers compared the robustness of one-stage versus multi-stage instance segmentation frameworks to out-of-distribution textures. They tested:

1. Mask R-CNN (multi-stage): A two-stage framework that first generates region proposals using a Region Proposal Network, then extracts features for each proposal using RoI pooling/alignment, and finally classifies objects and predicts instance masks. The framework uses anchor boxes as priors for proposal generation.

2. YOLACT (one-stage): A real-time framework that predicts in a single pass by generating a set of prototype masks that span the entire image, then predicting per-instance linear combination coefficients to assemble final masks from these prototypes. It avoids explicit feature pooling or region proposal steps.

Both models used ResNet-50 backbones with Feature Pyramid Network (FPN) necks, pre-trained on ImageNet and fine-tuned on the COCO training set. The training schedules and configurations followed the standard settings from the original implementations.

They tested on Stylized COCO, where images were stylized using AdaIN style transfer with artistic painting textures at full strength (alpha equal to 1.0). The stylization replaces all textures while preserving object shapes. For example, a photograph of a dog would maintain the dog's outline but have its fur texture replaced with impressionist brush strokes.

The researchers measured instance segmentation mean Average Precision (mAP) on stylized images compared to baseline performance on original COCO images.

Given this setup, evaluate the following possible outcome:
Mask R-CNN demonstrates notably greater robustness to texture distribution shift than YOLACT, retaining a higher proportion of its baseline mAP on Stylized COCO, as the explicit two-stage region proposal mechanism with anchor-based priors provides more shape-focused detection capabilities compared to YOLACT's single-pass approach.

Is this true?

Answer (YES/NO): NO